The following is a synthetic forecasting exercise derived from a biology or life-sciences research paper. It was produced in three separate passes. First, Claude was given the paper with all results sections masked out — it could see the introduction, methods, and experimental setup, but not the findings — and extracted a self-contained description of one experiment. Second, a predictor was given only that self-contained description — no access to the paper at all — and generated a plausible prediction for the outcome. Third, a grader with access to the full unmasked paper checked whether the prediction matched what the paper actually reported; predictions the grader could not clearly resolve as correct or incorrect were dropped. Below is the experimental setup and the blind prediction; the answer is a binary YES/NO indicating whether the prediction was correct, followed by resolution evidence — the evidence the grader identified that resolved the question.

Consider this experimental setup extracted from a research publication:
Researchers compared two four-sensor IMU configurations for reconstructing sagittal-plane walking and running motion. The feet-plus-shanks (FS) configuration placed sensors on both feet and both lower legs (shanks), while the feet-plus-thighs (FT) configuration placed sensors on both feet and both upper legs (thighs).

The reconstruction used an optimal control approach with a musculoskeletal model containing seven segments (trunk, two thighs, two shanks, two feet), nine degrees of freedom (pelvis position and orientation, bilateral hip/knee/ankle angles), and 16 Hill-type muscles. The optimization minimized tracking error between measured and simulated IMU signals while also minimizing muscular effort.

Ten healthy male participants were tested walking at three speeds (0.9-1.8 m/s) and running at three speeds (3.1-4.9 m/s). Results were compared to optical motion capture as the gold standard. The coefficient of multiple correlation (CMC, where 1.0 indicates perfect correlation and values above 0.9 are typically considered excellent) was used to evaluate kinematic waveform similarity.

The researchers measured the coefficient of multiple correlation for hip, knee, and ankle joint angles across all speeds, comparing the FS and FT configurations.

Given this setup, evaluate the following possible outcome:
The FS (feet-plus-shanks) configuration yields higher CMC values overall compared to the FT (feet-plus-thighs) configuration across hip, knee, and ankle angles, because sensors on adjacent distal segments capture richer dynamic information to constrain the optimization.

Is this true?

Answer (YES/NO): NO